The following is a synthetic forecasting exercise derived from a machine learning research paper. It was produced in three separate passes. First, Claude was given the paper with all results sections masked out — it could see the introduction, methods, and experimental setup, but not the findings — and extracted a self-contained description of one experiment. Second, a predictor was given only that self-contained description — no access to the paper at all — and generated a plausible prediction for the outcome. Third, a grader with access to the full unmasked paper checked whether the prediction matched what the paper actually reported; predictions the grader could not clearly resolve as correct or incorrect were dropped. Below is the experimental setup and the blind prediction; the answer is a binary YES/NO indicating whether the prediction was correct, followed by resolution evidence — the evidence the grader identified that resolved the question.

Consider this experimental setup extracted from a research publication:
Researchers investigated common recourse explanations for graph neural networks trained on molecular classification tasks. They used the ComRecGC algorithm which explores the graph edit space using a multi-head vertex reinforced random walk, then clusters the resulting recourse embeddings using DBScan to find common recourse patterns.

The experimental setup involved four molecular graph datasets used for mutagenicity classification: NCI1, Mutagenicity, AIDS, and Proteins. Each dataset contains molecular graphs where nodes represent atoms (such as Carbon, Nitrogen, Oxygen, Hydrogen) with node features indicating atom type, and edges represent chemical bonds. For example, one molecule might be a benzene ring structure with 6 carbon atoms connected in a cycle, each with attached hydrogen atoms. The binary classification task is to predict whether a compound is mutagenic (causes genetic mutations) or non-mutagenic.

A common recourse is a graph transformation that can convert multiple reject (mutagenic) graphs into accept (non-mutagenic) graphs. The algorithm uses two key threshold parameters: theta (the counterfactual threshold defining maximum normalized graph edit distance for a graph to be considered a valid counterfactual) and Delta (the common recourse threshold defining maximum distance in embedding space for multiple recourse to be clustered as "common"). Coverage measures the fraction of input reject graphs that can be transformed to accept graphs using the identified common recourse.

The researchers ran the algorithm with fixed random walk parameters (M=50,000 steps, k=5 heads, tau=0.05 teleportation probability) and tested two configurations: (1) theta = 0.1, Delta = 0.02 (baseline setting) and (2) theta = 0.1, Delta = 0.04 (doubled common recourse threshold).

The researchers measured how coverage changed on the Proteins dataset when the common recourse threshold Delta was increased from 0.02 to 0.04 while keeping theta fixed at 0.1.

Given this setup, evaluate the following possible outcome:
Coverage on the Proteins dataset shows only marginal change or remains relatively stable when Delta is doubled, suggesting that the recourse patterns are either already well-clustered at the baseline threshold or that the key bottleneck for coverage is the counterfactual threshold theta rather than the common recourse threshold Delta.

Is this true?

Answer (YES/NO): YES